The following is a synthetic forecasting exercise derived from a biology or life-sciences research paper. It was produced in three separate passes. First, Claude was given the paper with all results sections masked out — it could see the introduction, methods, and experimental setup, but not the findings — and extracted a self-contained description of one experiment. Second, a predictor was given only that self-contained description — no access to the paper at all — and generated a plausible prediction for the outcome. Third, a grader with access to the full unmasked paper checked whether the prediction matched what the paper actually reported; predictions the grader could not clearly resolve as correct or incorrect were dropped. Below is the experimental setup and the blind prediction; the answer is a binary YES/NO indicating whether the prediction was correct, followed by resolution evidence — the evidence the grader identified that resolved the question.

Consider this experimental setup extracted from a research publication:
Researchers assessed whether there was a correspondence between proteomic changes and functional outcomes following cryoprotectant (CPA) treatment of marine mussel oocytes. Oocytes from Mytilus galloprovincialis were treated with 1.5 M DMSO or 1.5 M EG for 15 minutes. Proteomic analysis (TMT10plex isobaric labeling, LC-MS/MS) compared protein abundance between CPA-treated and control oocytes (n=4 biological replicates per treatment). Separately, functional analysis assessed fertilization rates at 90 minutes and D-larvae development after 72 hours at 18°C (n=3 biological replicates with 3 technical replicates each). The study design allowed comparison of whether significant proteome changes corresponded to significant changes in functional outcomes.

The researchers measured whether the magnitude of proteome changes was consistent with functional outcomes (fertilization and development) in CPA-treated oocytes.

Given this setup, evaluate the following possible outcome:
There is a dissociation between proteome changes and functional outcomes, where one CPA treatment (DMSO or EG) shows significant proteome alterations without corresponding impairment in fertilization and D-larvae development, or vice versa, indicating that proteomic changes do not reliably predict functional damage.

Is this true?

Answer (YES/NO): NO